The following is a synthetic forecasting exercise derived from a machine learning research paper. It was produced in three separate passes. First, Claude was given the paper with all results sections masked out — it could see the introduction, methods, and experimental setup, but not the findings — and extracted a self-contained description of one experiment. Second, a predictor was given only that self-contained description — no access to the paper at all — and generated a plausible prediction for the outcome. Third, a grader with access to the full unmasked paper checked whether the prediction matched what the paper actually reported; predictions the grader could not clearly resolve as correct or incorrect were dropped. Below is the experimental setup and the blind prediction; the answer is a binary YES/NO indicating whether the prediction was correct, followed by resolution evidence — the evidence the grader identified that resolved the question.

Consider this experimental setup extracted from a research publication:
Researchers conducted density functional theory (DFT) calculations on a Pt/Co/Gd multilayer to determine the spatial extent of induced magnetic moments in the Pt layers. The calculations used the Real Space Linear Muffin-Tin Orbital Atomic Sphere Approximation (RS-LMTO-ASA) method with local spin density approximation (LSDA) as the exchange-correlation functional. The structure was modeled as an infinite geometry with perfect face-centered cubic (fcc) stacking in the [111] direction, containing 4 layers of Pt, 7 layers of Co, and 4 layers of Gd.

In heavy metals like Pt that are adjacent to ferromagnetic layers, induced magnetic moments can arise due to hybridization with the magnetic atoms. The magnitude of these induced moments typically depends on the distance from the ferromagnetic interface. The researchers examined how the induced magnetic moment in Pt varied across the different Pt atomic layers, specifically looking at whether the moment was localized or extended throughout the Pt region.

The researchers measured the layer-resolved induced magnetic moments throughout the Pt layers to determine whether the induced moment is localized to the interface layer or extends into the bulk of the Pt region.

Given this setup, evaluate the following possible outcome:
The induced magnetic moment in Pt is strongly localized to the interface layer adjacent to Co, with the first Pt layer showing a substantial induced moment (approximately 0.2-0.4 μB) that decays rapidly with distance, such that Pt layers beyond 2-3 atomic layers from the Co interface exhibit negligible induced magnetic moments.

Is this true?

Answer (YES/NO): YES